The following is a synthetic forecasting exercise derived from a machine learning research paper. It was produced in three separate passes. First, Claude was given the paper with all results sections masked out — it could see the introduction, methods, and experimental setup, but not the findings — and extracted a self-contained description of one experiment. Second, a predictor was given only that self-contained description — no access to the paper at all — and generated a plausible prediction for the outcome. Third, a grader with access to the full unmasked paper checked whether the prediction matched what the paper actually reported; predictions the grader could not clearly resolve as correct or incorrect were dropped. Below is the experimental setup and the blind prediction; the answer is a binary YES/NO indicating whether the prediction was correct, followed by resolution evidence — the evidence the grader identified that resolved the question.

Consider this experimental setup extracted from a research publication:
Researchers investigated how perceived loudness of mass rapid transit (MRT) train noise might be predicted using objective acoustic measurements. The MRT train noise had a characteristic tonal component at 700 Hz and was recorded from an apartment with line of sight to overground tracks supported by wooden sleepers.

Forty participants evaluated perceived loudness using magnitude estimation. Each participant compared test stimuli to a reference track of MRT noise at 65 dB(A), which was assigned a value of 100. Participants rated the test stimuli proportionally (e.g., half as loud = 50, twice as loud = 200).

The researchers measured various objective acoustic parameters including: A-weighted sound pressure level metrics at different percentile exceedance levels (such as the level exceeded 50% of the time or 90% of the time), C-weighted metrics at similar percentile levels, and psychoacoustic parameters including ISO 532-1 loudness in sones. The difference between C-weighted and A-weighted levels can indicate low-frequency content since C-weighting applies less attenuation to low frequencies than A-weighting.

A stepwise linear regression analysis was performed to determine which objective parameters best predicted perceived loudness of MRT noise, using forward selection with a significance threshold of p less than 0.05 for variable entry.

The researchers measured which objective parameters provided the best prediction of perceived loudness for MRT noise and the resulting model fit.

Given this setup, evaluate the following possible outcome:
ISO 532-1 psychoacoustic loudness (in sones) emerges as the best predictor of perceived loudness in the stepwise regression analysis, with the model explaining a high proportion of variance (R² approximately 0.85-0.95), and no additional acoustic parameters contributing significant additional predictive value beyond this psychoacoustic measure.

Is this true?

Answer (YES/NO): NO